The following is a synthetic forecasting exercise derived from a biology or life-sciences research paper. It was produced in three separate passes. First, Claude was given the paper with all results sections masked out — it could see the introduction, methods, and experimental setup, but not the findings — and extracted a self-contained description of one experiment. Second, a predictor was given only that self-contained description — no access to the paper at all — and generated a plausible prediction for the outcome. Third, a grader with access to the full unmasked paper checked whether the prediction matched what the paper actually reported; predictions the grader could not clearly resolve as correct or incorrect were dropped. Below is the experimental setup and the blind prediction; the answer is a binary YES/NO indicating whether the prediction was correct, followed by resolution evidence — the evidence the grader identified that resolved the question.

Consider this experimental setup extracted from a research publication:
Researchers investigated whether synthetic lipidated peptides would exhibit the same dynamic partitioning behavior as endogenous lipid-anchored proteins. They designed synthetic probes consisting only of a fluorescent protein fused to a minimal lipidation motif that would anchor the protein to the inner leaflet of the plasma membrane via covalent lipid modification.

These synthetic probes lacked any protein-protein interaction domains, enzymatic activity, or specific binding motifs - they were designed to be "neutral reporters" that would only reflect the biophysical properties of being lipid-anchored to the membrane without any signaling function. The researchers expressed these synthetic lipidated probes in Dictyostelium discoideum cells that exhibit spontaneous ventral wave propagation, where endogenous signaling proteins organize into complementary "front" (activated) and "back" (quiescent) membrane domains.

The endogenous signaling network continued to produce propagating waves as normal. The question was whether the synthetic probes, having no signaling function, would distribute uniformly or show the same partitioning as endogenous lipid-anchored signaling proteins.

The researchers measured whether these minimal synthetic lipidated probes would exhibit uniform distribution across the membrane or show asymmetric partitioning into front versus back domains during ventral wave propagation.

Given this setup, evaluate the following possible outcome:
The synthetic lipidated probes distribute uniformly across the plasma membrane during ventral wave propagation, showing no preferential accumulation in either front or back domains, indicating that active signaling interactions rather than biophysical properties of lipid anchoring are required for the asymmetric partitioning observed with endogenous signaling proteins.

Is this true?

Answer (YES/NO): NO